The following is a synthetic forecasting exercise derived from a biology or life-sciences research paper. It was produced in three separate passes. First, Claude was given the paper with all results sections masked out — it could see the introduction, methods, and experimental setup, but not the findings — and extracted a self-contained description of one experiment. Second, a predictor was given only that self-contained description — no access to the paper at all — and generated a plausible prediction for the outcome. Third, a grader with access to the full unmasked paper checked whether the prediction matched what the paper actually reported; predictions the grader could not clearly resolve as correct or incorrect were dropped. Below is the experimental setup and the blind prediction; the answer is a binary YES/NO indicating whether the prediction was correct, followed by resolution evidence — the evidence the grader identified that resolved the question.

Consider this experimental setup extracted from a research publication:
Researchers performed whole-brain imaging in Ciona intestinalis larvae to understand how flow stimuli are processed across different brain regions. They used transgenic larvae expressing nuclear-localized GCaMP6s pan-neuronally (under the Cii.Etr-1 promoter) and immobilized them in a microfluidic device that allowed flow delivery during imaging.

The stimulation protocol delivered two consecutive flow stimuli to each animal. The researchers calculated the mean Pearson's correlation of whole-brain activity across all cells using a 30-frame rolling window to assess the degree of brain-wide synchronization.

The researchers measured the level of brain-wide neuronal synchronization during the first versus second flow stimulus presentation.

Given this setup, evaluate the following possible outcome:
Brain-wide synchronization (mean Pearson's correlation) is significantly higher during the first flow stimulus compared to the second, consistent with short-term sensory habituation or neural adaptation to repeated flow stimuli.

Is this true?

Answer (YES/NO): NO